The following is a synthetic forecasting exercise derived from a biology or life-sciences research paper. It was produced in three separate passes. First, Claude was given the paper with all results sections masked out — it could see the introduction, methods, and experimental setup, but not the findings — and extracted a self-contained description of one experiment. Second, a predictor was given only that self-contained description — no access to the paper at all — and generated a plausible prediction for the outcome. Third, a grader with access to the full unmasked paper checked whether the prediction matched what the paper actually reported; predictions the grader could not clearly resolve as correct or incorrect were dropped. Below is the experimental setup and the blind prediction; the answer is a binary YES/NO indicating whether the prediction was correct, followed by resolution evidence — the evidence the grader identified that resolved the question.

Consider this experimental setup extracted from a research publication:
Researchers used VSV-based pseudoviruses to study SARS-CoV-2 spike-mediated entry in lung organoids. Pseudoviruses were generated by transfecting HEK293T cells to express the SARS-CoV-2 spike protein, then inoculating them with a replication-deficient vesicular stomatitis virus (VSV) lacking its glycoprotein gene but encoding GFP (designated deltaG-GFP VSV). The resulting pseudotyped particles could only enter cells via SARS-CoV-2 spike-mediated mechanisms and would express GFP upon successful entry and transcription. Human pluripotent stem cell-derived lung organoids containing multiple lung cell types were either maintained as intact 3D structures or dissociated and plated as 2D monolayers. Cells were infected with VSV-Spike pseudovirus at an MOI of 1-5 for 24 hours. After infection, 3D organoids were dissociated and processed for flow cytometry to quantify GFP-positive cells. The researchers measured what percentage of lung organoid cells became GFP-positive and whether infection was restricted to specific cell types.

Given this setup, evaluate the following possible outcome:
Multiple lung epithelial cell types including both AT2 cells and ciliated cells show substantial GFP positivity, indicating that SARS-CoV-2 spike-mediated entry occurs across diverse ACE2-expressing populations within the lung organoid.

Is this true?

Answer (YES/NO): NO